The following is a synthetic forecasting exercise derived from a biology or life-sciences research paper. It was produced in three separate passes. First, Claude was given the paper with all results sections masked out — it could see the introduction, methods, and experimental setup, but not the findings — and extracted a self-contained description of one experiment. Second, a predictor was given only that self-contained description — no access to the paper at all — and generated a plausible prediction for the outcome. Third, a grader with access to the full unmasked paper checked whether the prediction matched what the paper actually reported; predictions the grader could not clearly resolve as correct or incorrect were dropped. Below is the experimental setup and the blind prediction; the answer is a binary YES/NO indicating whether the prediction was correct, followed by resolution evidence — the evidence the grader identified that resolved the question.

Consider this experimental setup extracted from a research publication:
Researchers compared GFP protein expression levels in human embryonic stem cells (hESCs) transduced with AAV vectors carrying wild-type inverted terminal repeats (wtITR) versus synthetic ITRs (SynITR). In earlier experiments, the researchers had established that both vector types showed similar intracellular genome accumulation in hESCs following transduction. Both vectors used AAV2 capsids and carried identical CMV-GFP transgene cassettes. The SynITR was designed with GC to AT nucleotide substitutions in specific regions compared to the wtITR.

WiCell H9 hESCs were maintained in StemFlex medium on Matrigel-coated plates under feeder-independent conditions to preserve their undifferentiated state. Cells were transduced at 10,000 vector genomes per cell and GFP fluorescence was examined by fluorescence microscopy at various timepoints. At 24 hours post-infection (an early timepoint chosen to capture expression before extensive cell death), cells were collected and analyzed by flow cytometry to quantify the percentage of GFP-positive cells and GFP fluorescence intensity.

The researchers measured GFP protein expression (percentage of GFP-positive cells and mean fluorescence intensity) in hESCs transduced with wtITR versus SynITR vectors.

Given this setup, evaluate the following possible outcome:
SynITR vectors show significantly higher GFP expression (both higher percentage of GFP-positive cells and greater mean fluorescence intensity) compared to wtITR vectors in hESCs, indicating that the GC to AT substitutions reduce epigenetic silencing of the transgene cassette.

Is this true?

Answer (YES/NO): NO